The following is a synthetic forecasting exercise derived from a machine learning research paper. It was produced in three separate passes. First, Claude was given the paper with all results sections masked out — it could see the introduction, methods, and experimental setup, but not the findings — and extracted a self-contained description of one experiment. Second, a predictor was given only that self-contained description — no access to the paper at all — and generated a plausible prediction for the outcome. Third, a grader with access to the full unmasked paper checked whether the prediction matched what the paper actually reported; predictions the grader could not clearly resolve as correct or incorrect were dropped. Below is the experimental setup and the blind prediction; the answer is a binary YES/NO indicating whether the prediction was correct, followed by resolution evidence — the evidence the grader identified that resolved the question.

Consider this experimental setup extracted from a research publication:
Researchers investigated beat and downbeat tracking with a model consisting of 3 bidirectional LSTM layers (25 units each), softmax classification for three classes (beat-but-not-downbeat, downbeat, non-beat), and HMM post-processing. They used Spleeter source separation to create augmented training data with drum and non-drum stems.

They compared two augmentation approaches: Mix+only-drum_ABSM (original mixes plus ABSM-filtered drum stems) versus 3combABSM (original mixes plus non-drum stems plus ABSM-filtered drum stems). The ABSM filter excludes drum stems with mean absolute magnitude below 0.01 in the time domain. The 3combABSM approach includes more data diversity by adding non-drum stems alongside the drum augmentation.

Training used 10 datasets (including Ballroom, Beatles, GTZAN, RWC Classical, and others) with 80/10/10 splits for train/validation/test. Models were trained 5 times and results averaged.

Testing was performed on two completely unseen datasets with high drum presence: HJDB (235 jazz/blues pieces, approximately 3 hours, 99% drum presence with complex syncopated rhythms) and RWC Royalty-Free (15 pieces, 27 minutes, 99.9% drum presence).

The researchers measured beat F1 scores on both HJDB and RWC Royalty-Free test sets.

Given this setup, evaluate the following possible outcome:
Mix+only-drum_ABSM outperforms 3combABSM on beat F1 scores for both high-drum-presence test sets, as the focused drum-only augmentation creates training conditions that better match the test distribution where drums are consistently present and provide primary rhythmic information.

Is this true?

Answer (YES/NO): YES